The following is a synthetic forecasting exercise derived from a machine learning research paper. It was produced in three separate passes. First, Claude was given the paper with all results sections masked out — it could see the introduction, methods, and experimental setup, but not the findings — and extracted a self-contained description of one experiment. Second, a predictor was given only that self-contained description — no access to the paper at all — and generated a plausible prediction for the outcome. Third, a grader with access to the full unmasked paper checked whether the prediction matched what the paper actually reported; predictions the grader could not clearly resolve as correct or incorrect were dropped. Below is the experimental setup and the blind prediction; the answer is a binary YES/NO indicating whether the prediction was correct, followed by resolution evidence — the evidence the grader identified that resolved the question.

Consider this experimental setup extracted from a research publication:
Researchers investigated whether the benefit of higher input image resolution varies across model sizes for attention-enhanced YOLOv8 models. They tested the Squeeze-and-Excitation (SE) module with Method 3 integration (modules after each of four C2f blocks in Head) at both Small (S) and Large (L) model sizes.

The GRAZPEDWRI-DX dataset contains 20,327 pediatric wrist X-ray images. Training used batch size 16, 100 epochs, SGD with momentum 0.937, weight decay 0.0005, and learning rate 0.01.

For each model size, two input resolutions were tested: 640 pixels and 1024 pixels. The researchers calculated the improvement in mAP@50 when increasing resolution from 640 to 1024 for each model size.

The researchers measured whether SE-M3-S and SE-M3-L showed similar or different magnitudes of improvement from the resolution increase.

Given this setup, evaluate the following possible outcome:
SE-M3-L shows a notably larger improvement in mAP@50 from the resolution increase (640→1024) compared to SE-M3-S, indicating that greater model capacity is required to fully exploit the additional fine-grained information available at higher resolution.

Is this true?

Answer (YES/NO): YES